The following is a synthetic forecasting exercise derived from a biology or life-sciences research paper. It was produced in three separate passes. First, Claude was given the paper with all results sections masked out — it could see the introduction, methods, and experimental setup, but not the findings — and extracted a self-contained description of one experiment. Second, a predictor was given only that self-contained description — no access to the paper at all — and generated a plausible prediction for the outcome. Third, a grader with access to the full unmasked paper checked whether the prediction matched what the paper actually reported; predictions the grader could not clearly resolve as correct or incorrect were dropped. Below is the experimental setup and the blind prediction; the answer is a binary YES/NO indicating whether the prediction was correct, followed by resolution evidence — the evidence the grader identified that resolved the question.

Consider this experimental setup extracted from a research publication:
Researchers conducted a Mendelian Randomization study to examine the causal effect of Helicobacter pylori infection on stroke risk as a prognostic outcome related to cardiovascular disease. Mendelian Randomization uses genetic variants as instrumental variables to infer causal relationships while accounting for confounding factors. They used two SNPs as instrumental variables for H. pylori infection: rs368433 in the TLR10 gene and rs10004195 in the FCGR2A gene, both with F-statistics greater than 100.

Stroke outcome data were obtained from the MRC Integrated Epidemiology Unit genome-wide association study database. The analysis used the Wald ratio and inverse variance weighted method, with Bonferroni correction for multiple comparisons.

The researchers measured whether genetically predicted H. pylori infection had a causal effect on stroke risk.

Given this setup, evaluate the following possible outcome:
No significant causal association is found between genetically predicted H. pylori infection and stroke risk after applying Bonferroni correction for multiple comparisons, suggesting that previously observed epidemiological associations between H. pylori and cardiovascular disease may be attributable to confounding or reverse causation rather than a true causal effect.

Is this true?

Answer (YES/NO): YES